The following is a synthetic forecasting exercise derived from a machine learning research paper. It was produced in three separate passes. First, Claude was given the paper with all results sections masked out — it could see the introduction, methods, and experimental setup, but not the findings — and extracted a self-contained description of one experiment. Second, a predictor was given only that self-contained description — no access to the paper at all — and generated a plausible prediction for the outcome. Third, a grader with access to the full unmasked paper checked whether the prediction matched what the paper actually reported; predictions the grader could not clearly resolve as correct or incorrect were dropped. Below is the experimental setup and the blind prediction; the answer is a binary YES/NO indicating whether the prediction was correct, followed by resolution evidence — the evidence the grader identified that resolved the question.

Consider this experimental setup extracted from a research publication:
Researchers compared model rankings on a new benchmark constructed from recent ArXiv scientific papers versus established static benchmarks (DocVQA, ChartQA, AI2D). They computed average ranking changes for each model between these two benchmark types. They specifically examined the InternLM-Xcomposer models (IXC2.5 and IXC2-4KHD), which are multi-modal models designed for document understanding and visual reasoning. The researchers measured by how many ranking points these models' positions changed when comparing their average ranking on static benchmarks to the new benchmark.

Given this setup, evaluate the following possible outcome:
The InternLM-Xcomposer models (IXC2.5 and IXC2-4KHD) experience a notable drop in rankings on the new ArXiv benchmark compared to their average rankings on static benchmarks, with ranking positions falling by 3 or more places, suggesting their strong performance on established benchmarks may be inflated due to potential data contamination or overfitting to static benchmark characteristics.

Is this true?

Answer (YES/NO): YES